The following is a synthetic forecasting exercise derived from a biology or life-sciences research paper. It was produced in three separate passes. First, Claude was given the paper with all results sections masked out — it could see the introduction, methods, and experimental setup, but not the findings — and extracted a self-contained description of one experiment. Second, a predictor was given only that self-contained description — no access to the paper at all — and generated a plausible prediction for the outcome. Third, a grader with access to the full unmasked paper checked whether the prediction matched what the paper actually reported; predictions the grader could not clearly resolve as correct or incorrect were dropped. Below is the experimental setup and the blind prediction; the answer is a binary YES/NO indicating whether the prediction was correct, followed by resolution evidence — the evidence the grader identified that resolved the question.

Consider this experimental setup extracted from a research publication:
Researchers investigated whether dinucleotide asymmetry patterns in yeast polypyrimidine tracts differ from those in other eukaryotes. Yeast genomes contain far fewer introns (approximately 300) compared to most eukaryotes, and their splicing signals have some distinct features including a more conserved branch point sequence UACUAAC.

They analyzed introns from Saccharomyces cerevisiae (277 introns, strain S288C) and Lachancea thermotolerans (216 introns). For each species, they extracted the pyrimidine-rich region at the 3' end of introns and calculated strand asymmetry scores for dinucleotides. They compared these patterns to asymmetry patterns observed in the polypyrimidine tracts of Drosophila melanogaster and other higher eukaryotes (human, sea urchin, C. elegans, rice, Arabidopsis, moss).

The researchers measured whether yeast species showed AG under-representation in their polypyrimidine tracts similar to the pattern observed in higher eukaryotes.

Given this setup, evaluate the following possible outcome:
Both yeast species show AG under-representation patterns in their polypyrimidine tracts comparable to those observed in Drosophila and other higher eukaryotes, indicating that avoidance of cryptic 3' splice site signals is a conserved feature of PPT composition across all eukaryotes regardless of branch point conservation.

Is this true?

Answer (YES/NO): YES